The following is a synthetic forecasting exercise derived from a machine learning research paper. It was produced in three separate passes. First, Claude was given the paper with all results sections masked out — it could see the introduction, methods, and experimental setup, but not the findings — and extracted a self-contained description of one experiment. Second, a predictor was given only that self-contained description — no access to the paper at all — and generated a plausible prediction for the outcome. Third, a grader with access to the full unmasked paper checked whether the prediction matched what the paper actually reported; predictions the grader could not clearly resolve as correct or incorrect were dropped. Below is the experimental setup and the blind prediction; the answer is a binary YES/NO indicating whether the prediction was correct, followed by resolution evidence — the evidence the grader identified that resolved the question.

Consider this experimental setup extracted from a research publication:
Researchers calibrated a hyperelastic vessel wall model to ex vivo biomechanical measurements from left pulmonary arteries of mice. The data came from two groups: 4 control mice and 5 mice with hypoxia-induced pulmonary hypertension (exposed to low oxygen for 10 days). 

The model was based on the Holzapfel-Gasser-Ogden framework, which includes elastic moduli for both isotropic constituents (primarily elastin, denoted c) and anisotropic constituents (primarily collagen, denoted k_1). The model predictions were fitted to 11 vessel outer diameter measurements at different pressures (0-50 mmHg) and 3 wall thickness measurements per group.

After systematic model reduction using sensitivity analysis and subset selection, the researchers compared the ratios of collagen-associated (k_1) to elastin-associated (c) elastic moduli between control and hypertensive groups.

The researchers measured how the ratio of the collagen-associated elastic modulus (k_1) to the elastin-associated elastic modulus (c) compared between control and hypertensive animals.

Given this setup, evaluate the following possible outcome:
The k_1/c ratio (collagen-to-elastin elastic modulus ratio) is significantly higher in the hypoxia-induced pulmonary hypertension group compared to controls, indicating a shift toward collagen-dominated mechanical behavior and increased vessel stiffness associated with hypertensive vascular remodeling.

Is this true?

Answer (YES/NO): YES